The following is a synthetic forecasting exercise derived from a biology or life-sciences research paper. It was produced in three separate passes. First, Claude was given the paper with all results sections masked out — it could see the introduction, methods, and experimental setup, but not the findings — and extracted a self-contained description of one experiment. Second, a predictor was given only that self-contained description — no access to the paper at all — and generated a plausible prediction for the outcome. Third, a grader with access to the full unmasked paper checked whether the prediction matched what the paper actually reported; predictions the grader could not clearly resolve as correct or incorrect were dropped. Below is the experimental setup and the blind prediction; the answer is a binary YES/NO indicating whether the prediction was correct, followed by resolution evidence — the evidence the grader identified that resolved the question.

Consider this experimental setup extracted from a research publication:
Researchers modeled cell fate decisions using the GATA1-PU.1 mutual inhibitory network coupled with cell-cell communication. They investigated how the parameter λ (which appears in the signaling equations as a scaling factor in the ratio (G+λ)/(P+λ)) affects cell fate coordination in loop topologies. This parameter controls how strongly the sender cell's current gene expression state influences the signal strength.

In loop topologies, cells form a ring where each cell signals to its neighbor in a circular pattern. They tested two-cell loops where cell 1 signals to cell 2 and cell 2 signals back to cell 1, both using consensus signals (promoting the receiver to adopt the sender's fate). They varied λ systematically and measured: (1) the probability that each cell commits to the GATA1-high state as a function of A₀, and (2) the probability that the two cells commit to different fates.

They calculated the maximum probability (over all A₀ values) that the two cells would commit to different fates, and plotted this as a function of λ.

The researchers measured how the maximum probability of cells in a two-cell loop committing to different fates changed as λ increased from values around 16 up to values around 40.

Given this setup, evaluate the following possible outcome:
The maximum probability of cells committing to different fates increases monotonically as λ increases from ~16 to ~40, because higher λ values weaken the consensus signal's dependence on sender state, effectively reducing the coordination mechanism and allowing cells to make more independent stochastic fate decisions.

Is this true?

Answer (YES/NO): YES